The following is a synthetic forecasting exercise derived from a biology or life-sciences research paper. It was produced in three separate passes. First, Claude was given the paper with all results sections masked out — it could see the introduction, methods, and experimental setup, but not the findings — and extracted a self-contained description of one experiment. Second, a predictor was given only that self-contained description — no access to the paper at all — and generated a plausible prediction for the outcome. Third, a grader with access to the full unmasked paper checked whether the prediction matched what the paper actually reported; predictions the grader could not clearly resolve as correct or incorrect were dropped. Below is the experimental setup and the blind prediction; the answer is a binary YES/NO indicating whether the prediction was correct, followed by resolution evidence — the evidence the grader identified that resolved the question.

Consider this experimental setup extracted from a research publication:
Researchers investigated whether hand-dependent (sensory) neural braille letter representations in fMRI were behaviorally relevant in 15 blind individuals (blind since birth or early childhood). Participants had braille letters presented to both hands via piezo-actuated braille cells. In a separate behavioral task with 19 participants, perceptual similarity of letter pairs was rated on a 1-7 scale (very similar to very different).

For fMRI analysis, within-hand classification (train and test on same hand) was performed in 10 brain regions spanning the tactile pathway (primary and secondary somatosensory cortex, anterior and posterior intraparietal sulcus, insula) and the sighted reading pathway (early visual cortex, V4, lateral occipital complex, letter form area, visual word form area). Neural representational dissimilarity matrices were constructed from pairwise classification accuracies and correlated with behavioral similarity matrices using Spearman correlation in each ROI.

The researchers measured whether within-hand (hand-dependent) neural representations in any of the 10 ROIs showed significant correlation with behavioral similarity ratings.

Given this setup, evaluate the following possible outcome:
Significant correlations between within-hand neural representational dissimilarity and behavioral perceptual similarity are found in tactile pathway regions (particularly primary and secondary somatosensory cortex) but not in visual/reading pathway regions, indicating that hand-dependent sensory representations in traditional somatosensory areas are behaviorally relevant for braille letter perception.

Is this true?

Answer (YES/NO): NO